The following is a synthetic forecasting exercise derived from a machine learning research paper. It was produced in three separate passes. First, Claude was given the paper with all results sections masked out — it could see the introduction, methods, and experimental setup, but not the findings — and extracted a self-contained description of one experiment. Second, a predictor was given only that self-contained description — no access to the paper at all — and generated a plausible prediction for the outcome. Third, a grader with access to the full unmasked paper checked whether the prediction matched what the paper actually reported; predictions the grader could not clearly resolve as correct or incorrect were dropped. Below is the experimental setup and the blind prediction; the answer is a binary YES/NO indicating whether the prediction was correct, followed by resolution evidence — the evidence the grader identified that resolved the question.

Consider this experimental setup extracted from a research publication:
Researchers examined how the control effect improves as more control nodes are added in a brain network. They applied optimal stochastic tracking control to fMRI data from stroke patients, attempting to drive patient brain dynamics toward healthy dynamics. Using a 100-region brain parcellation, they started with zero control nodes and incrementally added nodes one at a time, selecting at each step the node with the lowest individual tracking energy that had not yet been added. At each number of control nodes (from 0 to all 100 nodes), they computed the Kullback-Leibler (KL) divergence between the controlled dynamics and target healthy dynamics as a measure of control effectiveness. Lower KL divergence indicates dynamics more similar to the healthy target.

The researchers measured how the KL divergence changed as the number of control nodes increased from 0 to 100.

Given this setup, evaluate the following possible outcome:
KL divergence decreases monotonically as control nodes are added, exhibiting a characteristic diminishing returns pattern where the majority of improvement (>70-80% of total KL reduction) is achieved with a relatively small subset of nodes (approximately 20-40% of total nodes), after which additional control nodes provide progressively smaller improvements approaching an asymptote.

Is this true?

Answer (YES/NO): NO